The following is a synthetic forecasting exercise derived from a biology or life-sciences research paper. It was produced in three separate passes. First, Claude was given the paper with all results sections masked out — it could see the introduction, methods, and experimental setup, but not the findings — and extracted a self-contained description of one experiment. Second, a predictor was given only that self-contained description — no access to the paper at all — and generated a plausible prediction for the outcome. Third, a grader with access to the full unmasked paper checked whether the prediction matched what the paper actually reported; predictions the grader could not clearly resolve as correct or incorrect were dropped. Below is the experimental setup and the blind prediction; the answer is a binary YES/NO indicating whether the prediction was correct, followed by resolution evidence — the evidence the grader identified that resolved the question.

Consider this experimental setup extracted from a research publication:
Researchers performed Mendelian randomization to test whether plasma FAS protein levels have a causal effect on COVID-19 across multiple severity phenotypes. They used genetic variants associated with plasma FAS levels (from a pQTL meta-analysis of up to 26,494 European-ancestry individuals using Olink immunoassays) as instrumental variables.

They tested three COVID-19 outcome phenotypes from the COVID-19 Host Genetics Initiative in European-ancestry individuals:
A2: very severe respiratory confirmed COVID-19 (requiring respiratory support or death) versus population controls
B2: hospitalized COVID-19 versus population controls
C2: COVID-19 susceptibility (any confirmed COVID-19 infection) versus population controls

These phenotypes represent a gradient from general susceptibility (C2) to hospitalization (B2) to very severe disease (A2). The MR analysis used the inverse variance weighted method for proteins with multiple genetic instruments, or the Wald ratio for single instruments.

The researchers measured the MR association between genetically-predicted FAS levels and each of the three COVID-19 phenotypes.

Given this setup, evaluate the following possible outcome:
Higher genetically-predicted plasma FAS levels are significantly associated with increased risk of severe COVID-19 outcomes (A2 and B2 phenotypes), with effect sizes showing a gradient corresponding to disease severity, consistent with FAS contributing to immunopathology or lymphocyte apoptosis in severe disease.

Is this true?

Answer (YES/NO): NO